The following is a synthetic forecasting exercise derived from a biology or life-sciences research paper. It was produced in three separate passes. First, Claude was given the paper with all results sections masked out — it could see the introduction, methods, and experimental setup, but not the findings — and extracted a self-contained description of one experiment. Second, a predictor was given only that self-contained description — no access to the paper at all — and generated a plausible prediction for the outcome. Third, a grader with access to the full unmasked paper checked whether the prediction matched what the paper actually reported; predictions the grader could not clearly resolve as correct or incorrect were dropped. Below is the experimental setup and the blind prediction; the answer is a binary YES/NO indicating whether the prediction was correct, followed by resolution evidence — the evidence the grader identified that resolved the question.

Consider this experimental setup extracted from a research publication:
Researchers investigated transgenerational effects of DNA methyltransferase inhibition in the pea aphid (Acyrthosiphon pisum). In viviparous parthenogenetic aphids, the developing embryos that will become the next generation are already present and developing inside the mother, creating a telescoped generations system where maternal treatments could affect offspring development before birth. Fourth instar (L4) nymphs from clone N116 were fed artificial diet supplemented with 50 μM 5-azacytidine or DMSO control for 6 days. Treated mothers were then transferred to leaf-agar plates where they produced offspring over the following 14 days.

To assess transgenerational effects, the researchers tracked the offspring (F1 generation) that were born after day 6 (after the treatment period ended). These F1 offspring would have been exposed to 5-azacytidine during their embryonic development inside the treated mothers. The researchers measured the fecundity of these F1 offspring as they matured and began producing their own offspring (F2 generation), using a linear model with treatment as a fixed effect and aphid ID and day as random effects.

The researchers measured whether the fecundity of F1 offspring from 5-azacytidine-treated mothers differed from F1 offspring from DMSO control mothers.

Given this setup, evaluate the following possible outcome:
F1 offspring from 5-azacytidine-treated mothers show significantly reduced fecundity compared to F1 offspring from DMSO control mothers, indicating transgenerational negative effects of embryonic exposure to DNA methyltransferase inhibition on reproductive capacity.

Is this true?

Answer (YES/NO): NO